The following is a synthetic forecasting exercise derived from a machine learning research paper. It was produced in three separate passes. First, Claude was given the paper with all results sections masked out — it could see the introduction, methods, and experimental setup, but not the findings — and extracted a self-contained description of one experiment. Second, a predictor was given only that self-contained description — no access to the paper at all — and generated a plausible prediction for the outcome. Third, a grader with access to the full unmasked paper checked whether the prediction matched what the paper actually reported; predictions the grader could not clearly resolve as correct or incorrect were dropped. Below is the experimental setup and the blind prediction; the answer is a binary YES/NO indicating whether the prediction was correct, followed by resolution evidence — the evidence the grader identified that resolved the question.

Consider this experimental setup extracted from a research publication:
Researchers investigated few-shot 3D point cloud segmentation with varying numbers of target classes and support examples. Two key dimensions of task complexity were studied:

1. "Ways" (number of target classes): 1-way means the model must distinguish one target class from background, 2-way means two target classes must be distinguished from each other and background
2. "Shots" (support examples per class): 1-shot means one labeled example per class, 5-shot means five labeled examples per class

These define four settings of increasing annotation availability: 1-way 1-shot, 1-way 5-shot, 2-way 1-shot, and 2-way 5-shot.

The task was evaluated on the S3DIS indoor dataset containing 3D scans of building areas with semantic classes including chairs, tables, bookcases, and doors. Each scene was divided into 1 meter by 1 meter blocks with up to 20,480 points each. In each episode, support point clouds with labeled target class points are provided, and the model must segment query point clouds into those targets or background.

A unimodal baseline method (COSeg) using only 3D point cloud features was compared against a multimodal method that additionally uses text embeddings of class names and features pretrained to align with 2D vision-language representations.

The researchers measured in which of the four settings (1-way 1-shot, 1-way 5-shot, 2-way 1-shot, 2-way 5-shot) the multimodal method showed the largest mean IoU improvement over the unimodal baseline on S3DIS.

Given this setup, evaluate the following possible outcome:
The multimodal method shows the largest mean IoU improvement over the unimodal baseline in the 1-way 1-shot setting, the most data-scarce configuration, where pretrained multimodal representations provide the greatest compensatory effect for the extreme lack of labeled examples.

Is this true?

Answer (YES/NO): NO